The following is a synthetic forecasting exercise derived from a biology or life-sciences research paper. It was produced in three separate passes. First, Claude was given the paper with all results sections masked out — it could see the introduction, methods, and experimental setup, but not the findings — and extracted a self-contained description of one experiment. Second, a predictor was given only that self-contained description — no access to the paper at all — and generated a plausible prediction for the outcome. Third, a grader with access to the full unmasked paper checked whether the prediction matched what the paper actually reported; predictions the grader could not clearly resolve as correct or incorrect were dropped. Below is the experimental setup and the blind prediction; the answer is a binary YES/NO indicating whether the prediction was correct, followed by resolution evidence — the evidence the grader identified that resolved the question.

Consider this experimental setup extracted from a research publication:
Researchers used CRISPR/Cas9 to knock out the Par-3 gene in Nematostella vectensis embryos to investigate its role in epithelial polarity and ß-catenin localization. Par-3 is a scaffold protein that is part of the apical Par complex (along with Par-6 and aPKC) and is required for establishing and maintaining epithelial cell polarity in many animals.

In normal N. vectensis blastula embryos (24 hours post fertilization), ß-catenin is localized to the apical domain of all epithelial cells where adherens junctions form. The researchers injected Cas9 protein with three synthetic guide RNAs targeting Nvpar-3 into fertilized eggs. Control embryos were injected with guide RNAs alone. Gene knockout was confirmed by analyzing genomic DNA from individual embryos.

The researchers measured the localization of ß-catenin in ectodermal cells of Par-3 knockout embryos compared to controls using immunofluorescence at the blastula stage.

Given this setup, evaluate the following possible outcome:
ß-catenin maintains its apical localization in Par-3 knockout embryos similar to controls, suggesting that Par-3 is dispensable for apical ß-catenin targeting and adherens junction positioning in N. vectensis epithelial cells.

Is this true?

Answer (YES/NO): NO